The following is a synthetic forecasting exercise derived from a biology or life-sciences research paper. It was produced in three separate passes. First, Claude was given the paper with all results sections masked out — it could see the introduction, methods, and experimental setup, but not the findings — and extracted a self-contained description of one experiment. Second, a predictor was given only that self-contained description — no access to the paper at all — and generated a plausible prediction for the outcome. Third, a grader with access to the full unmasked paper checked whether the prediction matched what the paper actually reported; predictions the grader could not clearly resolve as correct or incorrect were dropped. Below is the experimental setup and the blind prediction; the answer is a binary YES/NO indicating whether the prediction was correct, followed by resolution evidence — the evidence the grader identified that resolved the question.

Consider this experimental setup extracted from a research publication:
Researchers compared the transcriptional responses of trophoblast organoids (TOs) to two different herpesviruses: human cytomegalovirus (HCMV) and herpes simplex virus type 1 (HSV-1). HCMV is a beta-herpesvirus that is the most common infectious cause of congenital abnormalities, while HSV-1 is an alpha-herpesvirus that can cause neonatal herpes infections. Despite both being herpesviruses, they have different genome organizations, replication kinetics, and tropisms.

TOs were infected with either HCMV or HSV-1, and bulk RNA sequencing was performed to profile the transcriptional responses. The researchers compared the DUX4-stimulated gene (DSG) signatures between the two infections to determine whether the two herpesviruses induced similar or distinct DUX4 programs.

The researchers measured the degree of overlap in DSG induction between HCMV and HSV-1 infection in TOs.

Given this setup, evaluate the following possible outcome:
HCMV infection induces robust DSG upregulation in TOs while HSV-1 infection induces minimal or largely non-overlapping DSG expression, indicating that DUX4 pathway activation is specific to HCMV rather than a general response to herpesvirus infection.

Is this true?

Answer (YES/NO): NO